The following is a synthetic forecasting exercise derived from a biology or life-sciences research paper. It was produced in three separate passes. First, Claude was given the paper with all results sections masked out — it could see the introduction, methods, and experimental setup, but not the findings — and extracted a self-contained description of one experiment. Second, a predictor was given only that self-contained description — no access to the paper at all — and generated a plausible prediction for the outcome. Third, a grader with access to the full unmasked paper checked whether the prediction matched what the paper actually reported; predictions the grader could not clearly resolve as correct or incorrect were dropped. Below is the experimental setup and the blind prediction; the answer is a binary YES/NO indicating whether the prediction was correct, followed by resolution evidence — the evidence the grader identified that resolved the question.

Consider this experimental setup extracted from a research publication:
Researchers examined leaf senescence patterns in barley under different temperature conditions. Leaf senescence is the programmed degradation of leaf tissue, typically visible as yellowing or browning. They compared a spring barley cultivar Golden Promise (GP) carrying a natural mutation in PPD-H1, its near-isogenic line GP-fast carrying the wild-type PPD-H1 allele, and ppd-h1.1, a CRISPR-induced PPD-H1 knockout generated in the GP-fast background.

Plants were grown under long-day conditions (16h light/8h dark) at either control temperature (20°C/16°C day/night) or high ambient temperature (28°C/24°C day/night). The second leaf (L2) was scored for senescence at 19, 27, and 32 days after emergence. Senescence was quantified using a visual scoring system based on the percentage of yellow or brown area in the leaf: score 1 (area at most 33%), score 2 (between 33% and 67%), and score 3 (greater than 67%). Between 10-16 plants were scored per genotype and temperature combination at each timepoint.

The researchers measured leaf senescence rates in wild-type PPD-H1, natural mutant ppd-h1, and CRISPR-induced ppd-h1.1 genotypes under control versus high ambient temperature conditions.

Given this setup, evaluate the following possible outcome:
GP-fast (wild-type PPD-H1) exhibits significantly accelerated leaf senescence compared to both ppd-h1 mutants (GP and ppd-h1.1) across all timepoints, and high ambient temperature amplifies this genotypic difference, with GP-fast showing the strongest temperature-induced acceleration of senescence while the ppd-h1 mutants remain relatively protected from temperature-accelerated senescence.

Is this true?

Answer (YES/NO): NO